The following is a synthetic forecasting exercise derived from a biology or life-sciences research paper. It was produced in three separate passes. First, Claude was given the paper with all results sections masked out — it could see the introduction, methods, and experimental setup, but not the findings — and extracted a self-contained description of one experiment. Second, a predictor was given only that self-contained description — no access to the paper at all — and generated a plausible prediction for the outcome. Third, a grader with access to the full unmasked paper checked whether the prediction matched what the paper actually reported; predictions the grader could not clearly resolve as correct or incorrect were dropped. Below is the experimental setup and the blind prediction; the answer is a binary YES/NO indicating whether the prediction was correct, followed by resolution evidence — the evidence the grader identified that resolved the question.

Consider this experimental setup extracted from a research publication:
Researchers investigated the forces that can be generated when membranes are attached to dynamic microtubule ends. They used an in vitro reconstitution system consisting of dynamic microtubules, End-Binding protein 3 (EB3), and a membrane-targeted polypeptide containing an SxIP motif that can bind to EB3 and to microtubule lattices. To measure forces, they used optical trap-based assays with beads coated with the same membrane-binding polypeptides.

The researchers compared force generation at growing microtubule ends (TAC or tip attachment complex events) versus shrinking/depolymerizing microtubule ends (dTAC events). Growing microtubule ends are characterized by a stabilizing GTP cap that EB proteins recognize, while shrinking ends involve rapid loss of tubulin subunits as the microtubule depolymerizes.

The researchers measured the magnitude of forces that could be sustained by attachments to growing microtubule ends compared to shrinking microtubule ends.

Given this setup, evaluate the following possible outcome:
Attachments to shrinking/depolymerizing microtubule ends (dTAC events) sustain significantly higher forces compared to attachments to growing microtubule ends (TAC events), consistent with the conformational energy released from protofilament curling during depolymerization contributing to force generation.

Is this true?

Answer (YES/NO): YES